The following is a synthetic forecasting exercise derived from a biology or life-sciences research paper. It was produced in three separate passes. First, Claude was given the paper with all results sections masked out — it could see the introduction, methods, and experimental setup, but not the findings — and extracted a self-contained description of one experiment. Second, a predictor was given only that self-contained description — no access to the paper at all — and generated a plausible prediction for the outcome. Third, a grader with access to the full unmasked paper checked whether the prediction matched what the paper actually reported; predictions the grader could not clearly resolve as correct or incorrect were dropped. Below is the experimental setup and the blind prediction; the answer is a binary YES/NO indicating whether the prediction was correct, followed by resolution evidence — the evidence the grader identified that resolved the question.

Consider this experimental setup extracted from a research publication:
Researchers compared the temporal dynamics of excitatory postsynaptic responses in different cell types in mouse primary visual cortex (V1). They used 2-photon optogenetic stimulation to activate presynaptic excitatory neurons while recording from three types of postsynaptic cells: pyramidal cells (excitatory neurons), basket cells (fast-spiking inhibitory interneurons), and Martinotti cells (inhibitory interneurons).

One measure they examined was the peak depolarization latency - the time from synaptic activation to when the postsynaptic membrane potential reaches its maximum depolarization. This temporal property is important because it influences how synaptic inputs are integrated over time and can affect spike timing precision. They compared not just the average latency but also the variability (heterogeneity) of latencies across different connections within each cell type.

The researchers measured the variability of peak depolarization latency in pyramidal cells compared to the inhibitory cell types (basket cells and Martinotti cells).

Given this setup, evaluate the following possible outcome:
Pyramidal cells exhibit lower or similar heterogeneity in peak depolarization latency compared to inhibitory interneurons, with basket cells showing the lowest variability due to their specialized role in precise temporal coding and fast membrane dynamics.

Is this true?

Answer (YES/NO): NO